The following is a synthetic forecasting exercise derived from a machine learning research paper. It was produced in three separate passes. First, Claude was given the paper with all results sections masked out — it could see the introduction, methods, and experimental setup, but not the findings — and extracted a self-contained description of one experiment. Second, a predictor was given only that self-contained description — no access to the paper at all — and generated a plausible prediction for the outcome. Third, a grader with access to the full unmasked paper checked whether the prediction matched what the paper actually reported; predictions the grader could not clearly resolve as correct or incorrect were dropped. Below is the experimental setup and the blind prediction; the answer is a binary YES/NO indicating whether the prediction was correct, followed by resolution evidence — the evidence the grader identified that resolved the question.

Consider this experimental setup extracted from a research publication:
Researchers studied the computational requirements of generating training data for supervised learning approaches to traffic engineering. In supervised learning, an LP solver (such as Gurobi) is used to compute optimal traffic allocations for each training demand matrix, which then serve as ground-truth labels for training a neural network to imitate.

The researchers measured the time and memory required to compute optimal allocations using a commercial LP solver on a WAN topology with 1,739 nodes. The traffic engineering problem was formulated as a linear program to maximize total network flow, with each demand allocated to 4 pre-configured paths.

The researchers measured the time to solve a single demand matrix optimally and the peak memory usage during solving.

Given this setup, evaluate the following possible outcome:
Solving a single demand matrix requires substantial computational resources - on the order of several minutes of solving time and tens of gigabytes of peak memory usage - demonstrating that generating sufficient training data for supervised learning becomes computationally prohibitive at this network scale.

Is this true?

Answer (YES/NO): NO